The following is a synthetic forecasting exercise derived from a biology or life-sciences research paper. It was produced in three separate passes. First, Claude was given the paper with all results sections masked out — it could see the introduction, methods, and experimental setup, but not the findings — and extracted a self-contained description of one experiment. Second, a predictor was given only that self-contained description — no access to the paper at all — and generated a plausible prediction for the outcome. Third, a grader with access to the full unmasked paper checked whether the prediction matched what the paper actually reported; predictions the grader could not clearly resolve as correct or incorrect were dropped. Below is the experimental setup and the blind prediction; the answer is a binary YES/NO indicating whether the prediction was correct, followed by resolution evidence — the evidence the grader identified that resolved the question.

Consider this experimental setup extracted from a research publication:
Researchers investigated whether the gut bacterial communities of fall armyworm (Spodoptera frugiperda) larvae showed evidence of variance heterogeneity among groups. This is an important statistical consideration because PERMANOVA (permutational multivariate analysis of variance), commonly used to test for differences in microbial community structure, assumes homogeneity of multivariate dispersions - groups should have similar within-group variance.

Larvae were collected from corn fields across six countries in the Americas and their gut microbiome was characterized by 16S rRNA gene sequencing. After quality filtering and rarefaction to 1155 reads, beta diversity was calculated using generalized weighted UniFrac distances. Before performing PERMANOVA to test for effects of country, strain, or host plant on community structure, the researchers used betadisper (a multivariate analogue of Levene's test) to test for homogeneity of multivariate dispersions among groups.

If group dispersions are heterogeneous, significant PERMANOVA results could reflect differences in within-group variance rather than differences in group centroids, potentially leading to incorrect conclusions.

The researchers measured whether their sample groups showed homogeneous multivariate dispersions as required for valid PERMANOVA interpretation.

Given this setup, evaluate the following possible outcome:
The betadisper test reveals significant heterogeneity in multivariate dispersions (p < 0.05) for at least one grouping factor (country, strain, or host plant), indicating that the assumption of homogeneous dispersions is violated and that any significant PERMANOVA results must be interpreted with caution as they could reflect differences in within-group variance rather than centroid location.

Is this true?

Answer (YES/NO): NO